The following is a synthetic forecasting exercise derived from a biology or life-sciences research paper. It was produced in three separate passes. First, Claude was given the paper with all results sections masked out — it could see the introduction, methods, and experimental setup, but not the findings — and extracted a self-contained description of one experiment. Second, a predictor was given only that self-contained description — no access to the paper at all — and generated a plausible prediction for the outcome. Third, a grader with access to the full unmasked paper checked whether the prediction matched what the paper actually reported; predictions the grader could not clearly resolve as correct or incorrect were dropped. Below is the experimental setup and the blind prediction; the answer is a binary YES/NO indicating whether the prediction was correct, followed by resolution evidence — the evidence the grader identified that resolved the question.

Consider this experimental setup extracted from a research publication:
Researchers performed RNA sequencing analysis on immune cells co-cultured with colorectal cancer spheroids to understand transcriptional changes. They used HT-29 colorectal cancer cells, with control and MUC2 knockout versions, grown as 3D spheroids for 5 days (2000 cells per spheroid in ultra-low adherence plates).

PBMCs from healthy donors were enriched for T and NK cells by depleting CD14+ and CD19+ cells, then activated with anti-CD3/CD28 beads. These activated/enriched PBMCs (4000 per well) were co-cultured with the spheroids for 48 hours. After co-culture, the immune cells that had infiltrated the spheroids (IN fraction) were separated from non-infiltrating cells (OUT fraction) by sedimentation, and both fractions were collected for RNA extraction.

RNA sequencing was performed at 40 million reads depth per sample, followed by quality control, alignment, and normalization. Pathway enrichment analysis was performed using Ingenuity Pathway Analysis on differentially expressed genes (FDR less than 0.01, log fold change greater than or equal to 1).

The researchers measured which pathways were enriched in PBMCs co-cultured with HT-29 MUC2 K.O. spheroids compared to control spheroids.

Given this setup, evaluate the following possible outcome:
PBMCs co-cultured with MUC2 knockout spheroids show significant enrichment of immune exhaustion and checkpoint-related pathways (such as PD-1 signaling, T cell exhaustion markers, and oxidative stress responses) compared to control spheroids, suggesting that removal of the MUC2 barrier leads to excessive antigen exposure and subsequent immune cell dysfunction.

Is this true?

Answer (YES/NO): NO